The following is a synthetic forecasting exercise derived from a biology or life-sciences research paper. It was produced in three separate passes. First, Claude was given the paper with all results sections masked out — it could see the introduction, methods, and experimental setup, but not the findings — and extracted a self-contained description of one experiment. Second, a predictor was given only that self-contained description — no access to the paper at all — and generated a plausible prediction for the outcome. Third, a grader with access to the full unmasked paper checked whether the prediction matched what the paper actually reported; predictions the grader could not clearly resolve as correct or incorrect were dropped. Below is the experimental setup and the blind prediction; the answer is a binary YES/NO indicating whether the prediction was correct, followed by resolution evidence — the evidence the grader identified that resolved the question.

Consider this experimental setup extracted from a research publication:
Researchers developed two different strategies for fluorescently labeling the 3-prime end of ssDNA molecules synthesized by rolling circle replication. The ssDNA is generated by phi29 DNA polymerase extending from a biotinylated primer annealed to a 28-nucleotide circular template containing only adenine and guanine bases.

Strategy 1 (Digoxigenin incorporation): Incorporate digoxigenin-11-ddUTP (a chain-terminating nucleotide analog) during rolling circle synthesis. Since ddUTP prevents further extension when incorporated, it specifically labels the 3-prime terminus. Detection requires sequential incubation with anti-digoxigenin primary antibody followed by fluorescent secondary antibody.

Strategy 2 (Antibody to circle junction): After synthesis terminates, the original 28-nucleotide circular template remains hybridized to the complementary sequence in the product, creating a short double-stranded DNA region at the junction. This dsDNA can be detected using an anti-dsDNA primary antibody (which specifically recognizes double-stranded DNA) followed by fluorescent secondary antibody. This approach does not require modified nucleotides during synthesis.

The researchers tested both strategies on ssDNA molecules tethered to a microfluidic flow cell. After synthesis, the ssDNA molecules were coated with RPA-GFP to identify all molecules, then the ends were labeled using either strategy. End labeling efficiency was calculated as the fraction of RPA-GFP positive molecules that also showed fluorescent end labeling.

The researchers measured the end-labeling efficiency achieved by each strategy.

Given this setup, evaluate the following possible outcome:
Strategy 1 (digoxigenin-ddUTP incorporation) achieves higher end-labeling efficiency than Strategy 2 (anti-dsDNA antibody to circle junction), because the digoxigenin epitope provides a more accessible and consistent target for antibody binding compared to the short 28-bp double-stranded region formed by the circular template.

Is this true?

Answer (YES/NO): NO